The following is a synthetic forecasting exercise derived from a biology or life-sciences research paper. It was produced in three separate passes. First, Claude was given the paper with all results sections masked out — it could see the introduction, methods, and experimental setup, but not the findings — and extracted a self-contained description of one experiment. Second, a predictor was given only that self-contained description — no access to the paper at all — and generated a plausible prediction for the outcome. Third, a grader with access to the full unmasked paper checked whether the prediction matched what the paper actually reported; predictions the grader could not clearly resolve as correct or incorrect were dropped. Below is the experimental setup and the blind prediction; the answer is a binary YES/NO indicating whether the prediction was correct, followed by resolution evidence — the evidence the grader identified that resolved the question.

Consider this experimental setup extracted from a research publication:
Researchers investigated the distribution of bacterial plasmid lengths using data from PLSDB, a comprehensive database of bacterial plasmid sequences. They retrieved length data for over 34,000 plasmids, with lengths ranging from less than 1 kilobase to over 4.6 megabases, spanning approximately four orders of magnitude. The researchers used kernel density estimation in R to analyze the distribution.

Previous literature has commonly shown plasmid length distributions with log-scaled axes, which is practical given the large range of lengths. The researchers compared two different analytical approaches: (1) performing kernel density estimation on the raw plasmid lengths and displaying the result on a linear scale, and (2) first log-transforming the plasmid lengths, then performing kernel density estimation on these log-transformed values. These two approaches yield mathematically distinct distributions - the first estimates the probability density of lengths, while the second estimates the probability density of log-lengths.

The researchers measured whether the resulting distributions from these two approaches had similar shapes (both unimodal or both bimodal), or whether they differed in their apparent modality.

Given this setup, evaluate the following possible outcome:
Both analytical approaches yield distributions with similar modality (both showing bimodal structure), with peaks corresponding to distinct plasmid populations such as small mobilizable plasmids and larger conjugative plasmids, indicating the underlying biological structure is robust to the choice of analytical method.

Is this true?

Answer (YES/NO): NO